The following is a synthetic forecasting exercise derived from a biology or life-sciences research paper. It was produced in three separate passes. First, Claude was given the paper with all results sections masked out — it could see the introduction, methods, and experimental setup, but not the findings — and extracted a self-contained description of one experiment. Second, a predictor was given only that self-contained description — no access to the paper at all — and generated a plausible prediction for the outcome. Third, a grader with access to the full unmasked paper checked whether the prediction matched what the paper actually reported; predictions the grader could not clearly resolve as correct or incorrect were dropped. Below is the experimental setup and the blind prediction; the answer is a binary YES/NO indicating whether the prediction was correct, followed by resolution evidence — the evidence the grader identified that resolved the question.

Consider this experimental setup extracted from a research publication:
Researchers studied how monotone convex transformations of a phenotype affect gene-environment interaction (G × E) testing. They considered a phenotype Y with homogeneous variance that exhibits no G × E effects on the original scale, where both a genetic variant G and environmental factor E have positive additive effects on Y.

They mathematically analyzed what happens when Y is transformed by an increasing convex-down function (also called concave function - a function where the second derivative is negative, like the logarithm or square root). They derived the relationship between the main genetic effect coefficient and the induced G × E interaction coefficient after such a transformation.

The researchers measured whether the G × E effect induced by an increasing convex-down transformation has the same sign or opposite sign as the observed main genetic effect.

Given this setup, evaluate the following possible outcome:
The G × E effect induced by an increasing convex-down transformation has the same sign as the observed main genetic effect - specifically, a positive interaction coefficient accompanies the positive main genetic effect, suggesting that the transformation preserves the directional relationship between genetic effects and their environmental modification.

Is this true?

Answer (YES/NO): YES